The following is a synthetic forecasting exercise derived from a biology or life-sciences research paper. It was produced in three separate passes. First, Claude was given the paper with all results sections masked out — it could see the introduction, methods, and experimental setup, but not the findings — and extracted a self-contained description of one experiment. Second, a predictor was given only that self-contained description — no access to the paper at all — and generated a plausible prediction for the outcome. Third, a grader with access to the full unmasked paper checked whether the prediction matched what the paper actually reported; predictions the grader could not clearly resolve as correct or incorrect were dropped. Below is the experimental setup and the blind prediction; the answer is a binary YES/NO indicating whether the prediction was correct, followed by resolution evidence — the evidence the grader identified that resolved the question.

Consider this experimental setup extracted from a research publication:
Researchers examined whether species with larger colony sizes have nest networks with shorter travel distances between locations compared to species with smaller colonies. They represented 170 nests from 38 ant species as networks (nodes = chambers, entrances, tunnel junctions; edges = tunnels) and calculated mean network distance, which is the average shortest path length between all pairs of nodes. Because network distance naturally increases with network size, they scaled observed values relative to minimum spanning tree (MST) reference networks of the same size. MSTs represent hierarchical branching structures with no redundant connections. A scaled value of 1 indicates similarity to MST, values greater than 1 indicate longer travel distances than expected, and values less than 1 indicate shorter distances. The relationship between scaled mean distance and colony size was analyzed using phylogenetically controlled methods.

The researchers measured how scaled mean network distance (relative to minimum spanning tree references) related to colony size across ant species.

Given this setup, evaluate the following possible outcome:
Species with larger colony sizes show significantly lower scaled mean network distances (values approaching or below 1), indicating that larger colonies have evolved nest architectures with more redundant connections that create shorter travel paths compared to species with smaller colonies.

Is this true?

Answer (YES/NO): NO